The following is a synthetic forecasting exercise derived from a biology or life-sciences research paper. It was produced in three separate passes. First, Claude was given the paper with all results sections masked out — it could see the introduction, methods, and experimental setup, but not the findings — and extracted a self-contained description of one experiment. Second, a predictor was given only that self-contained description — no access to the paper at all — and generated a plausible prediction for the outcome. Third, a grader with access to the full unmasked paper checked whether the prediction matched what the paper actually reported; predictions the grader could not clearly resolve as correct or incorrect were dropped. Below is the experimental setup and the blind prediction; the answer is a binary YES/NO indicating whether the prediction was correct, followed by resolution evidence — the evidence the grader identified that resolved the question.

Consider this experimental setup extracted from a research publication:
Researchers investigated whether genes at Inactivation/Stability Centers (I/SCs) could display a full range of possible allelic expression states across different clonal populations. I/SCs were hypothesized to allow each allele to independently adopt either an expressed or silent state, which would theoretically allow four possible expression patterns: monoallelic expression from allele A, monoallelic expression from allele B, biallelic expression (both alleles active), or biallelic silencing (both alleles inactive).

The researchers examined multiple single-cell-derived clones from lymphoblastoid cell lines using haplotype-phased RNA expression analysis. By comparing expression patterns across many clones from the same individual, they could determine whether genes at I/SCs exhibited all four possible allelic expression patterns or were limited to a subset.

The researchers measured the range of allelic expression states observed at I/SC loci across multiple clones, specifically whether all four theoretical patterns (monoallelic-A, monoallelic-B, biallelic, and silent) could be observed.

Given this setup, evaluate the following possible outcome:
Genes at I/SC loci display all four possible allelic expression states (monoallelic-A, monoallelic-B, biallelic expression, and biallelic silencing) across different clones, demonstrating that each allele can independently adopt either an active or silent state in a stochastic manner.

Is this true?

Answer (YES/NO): YES